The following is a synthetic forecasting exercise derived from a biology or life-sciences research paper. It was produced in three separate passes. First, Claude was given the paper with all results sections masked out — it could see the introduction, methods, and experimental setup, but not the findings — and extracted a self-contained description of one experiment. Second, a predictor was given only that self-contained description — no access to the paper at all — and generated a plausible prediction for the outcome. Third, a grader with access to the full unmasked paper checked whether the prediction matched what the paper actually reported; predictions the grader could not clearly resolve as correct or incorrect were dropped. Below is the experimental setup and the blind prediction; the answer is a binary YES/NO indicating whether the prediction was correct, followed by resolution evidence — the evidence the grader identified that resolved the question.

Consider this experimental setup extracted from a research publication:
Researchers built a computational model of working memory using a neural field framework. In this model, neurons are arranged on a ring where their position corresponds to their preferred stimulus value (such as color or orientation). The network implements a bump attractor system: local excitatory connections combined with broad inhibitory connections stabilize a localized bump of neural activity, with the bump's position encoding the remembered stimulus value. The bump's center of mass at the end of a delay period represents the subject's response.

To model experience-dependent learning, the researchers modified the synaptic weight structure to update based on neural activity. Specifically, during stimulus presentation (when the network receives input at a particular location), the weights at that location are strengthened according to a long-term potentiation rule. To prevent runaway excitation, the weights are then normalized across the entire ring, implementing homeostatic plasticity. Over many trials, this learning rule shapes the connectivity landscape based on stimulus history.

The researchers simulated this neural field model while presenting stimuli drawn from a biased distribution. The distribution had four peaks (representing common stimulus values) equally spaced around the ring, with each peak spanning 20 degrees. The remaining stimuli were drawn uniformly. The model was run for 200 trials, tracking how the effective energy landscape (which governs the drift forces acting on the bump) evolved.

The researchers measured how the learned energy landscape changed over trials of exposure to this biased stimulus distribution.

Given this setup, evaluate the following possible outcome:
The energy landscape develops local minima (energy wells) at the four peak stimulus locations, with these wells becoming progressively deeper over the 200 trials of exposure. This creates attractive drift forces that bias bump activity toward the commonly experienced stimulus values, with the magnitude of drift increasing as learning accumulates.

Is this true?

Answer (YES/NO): YES